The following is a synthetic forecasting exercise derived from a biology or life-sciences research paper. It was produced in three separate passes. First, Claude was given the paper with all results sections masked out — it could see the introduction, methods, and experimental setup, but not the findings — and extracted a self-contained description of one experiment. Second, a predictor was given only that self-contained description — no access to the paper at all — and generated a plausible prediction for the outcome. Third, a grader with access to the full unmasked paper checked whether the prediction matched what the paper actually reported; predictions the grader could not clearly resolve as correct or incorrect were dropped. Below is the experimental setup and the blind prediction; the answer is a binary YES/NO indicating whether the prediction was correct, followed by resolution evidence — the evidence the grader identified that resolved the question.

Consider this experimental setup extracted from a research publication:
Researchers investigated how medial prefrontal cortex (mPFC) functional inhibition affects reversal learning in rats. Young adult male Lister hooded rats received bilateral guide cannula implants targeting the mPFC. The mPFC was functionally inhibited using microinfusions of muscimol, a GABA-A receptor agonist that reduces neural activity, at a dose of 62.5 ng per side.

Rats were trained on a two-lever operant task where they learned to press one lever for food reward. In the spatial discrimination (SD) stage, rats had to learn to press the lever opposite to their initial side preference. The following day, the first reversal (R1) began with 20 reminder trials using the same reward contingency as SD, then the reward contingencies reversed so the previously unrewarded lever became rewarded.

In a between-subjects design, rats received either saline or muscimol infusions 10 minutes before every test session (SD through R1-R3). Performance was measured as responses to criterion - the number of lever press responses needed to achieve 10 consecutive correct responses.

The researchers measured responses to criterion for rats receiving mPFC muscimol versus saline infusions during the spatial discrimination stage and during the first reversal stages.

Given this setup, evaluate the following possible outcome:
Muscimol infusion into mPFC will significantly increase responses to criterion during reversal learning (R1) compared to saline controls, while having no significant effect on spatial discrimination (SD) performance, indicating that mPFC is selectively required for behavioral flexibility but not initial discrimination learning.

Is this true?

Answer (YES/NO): NO